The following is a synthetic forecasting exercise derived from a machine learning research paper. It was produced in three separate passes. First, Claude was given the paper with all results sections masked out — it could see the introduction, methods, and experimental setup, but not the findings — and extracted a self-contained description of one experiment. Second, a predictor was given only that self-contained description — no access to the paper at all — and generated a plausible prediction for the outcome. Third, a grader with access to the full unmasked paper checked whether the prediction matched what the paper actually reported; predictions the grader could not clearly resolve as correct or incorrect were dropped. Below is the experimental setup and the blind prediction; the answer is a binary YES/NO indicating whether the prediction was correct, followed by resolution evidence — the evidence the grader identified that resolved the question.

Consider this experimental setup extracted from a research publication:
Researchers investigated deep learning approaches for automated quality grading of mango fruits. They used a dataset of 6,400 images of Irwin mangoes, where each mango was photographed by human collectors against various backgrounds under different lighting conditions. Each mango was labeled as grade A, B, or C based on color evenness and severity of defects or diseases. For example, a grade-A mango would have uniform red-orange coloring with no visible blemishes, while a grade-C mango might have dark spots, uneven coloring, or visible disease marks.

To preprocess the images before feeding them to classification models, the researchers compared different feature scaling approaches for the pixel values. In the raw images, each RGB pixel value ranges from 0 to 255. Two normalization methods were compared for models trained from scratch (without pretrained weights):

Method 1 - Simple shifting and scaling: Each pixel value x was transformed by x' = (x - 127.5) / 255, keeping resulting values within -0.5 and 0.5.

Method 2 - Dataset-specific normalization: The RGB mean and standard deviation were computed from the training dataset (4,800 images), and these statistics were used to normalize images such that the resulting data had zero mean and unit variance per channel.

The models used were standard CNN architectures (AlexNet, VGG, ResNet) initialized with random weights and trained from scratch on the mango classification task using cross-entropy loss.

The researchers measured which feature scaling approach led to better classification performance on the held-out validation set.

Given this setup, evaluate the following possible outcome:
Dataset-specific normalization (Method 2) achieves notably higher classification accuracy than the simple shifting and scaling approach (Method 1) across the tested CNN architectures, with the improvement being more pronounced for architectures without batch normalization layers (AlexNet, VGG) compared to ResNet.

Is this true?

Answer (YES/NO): NO